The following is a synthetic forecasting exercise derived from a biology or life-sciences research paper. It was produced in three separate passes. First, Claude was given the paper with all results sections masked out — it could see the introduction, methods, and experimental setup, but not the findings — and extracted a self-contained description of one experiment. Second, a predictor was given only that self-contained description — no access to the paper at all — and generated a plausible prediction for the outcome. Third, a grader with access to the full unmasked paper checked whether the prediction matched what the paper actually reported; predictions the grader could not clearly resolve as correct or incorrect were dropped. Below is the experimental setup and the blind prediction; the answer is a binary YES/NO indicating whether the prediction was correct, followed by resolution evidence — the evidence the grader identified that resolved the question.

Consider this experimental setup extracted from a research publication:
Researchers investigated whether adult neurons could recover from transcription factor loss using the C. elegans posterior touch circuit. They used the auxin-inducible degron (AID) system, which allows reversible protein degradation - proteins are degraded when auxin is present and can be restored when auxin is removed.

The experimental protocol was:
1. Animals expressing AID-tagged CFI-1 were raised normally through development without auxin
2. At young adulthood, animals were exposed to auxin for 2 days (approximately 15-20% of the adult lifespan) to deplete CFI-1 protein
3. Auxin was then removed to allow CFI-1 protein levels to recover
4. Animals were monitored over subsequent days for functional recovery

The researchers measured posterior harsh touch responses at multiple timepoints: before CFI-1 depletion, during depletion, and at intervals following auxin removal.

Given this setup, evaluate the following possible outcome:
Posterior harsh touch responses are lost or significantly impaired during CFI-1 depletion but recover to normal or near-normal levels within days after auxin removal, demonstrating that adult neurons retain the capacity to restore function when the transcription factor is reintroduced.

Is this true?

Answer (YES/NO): YES